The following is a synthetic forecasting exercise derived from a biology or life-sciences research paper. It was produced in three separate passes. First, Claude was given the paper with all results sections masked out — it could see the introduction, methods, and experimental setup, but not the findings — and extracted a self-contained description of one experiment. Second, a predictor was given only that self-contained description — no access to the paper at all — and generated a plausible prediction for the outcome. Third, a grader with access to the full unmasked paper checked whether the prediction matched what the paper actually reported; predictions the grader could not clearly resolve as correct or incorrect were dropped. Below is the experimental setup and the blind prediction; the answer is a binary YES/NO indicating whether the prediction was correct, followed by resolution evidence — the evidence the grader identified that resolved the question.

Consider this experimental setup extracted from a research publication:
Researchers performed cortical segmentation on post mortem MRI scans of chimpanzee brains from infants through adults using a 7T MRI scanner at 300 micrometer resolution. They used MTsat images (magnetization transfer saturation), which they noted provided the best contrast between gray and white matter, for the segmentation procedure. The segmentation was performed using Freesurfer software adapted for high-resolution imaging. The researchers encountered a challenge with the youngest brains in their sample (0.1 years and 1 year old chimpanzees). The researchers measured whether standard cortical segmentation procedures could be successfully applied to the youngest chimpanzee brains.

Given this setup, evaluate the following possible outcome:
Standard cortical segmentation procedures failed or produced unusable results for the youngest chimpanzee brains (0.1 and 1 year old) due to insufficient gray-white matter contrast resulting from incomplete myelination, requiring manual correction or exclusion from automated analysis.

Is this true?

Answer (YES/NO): YES